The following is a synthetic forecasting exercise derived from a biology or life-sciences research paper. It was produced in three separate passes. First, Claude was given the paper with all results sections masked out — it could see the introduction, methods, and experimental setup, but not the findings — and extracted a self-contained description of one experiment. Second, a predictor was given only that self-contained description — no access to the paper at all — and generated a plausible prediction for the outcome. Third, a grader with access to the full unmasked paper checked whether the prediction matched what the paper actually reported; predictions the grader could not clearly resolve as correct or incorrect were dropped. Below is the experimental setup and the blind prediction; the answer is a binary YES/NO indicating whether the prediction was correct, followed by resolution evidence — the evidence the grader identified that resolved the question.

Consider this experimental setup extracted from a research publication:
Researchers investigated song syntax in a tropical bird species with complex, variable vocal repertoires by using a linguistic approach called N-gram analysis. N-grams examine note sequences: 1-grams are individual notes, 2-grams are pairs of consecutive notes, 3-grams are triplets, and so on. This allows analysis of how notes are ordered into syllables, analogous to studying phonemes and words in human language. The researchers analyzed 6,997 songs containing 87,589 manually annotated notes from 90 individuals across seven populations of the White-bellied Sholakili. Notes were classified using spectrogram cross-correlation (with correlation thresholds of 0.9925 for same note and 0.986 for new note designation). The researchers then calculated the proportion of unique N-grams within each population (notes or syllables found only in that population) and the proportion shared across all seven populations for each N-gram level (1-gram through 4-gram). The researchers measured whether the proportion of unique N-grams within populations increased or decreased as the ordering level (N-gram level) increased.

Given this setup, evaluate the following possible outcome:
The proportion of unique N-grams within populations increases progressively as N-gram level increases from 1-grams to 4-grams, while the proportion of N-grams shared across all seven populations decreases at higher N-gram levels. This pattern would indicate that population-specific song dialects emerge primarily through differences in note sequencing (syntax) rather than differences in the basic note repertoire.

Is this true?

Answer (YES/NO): NO